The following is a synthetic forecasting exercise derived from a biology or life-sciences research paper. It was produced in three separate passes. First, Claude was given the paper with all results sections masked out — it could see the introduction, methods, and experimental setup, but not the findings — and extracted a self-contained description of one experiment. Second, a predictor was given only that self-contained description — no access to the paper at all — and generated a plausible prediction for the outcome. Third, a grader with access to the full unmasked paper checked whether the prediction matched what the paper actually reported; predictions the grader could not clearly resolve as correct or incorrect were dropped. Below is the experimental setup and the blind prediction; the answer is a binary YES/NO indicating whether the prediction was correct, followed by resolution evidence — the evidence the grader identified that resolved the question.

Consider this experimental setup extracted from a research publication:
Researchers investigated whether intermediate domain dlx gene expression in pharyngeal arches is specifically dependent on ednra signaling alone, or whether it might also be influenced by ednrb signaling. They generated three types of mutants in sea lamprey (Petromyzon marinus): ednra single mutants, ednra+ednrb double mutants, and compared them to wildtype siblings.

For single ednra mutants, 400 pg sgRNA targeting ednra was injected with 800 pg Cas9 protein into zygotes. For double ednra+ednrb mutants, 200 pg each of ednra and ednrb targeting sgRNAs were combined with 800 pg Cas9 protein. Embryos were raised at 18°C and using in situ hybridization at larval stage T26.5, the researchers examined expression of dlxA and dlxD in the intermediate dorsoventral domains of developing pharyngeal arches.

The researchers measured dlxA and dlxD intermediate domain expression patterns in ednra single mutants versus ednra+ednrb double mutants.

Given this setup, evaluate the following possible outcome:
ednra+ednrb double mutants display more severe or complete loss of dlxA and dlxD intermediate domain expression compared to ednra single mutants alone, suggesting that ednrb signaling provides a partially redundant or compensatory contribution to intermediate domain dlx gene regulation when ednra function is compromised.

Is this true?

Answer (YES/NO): YES